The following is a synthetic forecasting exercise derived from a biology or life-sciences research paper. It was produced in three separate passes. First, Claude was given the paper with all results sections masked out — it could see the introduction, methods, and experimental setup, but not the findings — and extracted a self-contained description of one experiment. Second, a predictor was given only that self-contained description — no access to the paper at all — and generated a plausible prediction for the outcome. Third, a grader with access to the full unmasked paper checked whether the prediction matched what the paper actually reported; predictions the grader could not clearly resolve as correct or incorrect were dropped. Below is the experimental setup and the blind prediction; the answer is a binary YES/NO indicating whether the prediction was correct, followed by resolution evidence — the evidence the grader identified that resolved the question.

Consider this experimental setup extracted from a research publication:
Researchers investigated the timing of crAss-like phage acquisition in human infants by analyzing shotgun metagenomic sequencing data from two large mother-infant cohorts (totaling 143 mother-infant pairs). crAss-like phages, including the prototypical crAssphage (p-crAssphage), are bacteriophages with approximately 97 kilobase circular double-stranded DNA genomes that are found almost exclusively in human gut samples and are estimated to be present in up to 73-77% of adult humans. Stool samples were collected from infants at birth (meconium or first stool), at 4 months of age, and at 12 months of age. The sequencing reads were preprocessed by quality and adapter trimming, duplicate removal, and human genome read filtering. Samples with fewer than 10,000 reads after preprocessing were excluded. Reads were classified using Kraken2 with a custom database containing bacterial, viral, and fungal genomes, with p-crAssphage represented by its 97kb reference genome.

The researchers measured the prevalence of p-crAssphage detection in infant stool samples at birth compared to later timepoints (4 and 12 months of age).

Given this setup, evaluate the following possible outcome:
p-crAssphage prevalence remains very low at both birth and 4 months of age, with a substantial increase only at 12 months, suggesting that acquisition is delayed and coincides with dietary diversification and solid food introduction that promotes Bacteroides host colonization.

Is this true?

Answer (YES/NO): NO